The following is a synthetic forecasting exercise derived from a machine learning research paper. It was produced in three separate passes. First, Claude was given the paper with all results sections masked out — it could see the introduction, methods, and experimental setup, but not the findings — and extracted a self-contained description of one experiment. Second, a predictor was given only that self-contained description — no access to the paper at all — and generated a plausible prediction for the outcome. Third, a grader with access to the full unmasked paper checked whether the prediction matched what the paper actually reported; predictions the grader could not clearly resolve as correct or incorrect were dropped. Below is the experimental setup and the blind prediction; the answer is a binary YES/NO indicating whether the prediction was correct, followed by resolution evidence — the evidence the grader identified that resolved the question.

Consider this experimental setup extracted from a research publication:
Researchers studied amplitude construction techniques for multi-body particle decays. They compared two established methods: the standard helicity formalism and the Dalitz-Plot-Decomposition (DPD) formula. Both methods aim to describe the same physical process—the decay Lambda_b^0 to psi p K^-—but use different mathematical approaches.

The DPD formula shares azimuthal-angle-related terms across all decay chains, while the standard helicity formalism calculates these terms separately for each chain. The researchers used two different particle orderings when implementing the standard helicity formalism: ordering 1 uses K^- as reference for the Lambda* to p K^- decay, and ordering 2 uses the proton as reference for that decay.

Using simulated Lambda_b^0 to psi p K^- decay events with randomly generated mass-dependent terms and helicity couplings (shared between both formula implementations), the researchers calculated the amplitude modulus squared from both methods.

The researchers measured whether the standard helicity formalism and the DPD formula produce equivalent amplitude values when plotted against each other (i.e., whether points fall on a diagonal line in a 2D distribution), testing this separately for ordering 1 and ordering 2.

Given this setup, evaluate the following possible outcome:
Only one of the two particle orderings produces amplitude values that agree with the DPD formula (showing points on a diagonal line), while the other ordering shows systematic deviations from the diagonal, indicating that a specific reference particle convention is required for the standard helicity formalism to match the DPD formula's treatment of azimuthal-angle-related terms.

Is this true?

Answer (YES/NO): YES